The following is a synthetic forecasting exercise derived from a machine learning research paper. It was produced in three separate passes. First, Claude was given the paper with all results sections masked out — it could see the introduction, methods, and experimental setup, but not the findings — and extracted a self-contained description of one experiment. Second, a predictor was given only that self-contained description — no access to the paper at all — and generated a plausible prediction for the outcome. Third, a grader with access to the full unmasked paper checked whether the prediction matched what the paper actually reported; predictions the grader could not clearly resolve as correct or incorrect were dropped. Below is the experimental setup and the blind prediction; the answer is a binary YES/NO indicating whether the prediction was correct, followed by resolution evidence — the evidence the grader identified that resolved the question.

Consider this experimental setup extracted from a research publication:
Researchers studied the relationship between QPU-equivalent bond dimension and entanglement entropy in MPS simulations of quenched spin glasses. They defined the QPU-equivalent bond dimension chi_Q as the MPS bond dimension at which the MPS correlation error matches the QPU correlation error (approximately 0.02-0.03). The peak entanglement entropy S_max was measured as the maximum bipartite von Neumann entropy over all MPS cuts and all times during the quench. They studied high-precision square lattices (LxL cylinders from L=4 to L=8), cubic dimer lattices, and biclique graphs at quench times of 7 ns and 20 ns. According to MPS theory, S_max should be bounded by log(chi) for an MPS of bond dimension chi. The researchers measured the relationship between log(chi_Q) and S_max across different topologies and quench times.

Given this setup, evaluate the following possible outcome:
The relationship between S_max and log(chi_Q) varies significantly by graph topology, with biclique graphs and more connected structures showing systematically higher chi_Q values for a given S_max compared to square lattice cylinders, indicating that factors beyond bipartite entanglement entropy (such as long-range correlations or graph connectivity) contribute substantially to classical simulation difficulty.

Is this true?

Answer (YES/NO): NO